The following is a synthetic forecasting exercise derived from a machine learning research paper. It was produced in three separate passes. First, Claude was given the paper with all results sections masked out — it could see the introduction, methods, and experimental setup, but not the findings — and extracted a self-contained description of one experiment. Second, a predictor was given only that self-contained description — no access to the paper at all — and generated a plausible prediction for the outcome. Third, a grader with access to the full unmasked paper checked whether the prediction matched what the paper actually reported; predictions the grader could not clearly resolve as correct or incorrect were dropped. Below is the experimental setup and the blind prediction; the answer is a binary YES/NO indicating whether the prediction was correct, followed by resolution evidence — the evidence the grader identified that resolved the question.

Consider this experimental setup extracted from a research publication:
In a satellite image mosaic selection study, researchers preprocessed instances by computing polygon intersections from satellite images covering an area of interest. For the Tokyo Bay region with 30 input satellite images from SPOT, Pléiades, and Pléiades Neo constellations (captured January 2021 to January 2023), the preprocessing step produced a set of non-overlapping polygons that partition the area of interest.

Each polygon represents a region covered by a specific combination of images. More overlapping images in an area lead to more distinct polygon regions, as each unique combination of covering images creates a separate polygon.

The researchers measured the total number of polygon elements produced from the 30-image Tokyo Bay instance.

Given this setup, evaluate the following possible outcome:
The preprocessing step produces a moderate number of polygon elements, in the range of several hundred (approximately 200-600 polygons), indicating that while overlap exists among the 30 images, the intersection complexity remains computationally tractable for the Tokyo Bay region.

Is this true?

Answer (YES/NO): YES